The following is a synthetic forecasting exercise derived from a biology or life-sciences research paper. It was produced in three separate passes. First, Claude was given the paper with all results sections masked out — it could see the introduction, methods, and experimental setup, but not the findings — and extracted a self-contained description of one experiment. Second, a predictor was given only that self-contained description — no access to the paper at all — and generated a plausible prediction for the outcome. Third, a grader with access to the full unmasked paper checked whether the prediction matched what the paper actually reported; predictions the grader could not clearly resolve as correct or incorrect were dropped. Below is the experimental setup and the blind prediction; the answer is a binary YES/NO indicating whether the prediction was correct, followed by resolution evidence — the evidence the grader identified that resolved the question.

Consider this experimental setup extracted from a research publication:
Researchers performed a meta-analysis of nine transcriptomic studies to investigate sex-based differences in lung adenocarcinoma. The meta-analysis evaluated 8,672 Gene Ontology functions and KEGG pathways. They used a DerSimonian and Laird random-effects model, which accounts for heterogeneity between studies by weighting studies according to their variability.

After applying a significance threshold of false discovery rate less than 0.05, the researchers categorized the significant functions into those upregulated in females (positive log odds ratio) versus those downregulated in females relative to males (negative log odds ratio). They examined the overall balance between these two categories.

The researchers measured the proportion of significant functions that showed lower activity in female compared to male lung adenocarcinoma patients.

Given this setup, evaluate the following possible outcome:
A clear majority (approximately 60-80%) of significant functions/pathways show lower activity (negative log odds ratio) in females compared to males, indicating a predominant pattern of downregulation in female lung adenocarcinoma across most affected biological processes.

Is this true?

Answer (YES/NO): NO